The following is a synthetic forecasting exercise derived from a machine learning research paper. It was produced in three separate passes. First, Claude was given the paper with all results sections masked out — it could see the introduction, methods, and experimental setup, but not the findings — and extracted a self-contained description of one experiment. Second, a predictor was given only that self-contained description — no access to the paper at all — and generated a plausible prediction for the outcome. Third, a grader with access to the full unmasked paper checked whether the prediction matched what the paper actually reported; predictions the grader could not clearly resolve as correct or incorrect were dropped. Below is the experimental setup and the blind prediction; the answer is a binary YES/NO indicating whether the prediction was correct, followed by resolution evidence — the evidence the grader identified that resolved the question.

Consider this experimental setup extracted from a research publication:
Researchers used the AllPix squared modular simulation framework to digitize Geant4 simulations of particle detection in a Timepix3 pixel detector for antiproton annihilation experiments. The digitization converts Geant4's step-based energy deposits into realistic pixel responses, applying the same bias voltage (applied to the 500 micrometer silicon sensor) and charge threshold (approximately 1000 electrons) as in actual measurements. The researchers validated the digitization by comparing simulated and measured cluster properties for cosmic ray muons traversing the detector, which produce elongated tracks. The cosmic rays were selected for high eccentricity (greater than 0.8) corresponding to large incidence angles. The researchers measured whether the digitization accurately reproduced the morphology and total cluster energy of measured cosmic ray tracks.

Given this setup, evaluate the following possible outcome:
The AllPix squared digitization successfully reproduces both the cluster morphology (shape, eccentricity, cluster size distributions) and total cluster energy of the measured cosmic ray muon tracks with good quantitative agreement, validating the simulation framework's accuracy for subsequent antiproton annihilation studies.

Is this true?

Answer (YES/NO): YES